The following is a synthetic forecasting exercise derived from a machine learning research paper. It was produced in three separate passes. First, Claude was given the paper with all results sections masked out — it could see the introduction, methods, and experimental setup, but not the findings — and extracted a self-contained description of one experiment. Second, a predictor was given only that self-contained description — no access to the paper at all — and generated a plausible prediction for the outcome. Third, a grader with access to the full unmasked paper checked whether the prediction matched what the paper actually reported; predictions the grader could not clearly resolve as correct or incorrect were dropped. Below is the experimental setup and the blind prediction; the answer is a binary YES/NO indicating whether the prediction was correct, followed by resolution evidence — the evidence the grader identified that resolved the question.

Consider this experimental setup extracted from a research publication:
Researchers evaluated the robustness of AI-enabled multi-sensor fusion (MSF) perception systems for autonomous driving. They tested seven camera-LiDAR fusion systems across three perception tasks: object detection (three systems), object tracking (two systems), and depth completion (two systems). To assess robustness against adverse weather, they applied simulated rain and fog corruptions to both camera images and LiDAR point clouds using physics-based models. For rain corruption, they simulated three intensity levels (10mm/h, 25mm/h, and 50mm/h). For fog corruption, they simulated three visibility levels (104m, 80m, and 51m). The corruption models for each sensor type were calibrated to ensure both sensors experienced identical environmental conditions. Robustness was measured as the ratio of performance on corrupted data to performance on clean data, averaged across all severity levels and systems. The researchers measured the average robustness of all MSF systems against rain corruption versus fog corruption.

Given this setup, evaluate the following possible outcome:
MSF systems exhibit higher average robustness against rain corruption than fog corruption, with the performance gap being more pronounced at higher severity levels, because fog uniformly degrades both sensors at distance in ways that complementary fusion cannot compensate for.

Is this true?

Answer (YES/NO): NO